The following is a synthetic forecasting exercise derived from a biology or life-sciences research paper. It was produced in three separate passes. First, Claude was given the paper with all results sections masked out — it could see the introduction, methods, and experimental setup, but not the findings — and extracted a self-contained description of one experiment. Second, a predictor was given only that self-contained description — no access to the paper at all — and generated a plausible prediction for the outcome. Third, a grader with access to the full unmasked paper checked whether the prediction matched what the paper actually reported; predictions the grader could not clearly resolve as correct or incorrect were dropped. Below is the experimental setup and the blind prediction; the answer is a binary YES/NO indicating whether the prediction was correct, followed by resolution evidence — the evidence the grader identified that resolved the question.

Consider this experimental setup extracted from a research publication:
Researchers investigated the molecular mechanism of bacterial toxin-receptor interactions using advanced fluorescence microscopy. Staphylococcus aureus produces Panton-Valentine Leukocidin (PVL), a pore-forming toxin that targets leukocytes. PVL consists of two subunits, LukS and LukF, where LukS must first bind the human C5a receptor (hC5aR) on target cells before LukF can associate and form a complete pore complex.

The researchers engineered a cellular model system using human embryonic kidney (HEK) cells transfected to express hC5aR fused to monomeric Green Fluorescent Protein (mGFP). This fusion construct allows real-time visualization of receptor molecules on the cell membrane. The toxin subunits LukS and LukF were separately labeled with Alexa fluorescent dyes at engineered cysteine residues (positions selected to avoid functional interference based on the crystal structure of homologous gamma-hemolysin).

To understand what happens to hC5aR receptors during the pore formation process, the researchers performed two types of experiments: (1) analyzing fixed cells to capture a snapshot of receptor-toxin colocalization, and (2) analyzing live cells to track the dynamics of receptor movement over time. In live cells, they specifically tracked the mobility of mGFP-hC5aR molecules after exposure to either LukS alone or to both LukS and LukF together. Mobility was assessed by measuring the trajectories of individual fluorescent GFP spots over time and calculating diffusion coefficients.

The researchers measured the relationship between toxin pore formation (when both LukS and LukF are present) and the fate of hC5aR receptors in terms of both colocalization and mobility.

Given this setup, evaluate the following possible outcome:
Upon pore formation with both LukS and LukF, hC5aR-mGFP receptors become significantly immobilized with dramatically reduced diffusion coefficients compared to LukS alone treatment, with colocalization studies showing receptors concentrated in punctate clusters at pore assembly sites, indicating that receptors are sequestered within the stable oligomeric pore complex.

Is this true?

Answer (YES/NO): NO